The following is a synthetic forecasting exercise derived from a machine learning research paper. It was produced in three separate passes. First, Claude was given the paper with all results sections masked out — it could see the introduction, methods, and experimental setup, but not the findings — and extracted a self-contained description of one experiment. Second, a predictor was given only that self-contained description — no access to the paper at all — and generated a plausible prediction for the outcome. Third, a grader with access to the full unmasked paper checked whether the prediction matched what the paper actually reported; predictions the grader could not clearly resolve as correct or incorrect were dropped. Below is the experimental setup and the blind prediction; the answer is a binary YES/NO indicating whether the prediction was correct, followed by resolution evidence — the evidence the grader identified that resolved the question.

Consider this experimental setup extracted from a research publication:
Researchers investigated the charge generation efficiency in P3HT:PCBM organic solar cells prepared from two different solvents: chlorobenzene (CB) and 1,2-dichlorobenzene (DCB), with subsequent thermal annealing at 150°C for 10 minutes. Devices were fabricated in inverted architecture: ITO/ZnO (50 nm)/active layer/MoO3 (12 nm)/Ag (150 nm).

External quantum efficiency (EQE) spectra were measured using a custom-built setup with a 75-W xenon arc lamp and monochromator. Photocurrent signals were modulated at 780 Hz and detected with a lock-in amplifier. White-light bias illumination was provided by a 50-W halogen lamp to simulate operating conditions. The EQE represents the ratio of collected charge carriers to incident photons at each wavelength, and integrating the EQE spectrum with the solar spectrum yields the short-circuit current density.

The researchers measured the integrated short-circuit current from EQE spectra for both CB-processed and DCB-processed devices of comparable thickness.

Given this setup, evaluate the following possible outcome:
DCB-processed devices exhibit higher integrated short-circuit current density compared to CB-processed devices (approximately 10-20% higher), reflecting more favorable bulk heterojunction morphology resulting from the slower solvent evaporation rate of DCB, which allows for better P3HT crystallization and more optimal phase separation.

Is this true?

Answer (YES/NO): NO